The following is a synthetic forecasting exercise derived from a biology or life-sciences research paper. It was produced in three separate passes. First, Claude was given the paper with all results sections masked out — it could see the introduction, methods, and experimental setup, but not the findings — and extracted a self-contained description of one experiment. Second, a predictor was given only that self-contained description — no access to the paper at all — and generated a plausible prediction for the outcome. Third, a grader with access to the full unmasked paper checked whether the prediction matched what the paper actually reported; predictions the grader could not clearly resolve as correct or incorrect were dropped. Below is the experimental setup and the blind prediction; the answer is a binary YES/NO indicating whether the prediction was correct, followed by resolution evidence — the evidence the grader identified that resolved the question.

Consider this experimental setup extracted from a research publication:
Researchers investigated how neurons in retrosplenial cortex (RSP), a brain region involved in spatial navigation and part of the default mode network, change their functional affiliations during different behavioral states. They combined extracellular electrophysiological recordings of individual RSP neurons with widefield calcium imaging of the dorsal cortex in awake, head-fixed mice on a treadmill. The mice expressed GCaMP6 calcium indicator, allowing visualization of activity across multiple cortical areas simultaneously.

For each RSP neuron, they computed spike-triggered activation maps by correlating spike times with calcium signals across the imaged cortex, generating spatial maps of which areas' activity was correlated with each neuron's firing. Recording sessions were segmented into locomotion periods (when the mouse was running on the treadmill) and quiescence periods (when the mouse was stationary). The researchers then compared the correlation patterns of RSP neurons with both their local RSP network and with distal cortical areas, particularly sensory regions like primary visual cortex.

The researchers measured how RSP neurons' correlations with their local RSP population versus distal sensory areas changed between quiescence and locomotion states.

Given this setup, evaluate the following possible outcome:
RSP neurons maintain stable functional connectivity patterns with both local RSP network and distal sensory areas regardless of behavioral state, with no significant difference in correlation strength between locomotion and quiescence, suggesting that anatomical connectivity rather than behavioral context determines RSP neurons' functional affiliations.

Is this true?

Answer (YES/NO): NO